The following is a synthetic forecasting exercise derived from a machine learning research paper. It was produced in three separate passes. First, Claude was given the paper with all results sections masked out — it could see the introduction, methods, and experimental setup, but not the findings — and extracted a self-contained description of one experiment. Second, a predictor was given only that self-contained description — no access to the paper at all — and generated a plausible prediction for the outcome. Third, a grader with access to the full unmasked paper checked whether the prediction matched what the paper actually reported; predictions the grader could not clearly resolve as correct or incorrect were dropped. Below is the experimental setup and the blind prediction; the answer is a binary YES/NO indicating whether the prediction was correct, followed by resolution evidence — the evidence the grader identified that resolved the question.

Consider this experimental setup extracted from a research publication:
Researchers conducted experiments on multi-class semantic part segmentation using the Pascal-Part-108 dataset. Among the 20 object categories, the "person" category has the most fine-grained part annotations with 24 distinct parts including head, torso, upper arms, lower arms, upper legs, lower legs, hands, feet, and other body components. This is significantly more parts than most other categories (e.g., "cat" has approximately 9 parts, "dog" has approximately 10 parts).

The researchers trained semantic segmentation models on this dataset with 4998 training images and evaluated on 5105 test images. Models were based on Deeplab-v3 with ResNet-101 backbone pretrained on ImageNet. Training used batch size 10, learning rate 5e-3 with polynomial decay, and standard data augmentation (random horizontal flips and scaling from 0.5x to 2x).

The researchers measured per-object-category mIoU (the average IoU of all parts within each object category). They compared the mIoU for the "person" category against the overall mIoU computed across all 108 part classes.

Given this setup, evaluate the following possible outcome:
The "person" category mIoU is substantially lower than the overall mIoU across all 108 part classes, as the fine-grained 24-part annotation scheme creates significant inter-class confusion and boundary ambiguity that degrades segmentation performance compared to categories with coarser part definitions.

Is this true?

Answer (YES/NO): NO